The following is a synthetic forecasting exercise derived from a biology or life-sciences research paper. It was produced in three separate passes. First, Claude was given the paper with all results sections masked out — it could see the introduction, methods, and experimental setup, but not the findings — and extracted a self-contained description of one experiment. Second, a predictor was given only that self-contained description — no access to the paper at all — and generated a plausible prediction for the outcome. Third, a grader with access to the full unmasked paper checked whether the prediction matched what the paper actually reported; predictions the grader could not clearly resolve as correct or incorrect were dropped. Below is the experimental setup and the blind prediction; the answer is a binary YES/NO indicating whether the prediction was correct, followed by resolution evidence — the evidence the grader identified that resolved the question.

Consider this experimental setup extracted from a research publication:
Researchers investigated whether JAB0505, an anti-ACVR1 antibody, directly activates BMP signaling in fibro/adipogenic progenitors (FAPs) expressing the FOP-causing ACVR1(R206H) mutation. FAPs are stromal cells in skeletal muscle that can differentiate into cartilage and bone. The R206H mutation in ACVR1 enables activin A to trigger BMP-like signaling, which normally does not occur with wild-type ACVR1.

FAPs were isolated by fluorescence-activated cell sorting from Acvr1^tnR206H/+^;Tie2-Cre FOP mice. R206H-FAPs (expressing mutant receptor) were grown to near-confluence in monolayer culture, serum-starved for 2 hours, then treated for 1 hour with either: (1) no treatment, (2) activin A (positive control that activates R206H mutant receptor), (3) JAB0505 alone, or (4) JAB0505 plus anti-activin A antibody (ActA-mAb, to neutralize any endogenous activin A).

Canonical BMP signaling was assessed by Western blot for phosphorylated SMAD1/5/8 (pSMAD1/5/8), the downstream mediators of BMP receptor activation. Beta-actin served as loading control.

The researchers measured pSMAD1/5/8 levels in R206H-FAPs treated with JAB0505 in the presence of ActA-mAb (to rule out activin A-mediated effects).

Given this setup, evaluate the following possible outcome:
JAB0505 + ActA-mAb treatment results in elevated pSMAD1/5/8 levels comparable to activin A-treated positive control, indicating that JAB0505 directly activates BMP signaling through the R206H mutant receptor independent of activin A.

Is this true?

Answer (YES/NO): NO